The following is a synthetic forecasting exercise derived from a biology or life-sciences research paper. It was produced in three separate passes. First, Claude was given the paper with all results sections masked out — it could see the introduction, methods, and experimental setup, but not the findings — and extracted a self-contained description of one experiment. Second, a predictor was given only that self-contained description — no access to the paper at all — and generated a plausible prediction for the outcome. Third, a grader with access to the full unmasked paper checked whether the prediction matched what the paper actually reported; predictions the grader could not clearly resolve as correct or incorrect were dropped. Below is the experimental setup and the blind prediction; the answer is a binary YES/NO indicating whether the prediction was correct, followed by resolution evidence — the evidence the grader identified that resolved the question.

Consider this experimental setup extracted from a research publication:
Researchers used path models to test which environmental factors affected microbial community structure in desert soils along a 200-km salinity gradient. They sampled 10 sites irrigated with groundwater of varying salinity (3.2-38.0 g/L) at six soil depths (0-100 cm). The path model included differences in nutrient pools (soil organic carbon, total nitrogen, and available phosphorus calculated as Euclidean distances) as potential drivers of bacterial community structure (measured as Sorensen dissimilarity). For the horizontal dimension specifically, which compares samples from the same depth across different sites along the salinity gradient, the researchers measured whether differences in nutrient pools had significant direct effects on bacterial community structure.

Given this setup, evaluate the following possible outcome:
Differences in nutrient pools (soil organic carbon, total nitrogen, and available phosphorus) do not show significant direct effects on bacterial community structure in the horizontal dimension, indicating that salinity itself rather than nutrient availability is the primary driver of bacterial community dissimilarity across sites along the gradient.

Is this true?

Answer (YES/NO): NO